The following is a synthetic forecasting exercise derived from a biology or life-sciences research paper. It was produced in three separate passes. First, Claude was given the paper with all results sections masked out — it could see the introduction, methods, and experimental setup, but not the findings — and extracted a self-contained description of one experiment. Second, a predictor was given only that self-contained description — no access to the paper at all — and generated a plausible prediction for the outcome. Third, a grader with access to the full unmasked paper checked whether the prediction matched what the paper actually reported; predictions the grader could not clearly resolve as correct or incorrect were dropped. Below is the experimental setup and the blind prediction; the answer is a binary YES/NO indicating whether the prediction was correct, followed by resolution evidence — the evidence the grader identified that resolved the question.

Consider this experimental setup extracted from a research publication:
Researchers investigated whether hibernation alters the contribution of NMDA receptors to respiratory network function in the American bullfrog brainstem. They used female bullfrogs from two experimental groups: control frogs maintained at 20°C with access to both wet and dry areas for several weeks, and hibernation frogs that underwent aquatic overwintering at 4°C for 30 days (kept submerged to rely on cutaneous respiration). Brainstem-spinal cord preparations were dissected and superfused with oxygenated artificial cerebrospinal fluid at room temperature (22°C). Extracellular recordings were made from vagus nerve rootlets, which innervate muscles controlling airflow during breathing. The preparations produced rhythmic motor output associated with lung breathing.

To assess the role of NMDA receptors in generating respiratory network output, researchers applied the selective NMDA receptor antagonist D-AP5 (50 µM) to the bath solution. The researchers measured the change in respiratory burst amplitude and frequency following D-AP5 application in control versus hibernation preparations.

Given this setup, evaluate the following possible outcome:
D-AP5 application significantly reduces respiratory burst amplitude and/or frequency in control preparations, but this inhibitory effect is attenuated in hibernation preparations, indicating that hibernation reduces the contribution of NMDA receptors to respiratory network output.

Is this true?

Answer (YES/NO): NO